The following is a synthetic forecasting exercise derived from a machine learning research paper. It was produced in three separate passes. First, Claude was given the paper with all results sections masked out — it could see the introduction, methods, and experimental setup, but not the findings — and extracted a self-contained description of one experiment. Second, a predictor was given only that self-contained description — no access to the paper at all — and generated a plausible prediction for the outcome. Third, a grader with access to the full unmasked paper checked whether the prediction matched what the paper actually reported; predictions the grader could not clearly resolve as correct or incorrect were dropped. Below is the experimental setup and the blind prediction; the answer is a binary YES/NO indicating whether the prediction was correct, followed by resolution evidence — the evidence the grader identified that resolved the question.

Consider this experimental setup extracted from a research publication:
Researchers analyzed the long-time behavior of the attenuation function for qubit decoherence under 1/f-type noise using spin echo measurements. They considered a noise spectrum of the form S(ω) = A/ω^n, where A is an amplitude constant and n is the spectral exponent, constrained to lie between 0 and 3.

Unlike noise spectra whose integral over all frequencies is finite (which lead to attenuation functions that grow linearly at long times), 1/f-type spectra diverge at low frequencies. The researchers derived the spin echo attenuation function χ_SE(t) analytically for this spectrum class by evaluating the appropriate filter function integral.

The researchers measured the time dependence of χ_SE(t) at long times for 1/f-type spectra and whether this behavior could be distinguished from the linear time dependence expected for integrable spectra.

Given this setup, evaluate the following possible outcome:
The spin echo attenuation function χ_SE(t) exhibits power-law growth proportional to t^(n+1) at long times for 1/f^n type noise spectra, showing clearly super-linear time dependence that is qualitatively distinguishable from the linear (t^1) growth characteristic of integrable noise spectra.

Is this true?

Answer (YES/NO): YES